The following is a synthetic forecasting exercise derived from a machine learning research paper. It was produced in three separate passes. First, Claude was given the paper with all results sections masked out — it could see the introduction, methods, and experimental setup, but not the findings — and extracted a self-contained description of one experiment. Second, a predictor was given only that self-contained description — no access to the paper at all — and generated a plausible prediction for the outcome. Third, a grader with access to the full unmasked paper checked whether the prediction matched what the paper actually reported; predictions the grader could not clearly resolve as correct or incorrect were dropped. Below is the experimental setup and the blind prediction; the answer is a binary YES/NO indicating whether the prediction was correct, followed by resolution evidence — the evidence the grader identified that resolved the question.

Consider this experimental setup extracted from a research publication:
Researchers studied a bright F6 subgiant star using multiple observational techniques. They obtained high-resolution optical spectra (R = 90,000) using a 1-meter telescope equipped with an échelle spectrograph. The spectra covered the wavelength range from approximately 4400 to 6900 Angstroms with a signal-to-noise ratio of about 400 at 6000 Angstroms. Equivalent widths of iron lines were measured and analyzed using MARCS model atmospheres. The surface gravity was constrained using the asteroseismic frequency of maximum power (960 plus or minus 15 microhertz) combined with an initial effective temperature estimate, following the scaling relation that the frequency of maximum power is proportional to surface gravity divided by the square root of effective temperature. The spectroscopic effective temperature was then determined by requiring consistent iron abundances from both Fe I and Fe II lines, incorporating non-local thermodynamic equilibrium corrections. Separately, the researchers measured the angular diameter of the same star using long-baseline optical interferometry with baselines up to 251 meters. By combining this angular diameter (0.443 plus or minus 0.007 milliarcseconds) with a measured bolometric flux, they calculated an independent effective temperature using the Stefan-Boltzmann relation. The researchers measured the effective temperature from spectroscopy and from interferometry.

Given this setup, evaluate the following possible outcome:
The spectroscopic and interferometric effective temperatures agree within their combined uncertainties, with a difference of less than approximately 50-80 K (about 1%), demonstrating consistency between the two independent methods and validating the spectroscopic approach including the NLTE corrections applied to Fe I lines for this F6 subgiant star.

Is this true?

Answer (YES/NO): YES